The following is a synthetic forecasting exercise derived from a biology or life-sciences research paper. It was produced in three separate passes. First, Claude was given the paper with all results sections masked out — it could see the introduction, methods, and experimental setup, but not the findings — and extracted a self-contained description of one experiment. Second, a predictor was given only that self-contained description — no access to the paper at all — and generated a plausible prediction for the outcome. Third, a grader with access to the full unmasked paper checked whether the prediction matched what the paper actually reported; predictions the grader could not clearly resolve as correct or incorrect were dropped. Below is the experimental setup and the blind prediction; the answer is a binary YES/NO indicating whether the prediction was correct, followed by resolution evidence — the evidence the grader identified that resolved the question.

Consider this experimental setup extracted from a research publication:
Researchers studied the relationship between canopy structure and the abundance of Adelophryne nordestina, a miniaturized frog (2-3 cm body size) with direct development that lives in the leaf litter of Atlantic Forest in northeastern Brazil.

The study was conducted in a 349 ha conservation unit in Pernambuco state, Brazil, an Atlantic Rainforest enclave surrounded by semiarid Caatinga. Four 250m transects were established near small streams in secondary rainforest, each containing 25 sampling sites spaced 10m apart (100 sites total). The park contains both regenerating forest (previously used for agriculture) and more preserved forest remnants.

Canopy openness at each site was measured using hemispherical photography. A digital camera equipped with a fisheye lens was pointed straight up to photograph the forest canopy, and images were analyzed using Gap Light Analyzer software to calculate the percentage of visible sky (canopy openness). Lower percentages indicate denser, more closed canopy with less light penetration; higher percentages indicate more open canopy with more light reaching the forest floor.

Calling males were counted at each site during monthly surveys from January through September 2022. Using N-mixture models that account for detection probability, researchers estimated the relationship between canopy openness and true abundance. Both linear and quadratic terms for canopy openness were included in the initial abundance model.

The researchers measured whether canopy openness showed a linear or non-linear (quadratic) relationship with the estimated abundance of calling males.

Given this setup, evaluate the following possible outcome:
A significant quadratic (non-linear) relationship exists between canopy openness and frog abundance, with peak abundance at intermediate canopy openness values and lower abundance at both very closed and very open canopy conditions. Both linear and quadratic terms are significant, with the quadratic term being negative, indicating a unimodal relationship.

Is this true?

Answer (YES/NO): NO